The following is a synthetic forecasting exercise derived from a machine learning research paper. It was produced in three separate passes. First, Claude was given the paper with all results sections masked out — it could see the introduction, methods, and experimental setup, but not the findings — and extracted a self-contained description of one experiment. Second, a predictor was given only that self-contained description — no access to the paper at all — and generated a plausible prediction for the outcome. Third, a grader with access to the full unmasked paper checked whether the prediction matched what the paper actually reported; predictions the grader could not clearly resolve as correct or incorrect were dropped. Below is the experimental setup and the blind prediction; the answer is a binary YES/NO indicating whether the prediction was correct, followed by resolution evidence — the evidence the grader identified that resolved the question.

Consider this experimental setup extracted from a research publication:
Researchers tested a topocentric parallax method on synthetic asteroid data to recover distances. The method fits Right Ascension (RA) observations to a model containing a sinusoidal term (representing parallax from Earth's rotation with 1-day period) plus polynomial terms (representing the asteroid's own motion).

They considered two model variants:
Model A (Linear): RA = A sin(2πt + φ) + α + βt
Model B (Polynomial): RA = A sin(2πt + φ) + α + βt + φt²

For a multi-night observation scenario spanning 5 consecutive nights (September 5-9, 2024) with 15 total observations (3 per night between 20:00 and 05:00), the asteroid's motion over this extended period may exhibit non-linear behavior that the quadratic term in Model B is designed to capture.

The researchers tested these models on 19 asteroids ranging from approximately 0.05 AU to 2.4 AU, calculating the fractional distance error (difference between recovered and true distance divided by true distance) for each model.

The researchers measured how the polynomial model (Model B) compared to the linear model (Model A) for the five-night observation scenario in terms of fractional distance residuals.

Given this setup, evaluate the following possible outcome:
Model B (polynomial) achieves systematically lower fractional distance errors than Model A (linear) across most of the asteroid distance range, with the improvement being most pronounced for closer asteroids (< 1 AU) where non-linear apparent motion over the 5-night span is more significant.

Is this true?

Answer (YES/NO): NO